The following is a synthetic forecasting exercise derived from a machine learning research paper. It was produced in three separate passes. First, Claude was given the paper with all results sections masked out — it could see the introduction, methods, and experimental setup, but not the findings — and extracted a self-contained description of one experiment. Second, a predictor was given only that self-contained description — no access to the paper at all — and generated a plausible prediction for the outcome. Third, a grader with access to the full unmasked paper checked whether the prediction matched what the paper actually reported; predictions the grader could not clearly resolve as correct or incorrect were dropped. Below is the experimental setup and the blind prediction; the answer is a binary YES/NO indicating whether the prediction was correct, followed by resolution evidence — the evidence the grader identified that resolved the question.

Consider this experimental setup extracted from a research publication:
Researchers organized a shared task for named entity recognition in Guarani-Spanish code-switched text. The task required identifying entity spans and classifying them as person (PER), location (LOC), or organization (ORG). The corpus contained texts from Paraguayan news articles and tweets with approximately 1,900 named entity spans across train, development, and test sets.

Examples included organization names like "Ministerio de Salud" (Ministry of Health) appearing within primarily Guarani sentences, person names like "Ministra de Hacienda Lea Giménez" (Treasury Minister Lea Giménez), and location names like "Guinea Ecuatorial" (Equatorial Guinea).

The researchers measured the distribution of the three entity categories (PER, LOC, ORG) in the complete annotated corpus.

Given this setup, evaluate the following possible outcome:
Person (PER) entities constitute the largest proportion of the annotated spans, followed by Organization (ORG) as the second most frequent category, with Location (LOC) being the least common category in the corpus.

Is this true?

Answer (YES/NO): YES